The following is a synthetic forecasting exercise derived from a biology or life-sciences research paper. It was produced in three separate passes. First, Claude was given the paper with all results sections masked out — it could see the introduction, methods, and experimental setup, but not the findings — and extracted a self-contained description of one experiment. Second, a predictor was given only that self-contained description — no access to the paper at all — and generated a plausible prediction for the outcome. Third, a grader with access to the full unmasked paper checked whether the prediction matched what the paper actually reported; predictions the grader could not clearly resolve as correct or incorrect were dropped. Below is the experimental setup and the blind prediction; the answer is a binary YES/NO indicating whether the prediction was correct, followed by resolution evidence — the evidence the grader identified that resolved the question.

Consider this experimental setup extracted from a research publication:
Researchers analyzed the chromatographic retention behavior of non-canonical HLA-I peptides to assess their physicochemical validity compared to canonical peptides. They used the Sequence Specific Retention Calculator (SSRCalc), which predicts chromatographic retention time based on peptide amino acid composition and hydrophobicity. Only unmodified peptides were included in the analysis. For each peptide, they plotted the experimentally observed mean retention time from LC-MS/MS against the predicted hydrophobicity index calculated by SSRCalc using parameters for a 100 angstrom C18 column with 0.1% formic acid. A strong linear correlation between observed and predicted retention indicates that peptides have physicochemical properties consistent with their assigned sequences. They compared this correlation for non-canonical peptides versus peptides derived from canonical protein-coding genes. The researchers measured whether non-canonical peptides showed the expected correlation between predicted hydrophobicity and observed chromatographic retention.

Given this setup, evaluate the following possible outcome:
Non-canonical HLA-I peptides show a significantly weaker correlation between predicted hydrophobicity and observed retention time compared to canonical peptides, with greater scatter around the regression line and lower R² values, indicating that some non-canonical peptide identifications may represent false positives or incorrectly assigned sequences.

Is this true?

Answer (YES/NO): NO